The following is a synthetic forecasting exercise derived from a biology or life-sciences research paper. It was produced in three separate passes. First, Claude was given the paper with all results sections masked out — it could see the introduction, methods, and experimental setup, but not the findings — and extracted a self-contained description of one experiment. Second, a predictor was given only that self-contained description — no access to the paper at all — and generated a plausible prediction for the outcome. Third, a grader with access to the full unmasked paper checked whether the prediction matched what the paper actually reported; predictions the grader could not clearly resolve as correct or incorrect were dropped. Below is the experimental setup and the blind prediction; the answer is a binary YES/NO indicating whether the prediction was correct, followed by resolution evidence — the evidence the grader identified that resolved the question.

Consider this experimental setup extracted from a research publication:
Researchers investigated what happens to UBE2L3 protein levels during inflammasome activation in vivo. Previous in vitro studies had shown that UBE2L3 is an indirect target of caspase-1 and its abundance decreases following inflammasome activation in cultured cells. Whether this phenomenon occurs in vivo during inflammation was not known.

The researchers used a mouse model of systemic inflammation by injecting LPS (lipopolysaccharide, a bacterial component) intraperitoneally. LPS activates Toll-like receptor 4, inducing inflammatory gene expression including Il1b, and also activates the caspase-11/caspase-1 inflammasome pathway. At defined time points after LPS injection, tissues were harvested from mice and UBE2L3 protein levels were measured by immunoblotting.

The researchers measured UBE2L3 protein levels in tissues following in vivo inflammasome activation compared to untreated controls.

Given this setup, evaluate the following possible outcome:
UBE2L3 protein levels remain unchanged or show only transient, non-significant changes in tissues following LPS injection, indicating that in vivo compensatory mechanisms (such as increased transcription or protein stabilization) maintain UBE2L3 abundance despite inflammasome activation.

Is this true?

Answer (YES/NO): NO